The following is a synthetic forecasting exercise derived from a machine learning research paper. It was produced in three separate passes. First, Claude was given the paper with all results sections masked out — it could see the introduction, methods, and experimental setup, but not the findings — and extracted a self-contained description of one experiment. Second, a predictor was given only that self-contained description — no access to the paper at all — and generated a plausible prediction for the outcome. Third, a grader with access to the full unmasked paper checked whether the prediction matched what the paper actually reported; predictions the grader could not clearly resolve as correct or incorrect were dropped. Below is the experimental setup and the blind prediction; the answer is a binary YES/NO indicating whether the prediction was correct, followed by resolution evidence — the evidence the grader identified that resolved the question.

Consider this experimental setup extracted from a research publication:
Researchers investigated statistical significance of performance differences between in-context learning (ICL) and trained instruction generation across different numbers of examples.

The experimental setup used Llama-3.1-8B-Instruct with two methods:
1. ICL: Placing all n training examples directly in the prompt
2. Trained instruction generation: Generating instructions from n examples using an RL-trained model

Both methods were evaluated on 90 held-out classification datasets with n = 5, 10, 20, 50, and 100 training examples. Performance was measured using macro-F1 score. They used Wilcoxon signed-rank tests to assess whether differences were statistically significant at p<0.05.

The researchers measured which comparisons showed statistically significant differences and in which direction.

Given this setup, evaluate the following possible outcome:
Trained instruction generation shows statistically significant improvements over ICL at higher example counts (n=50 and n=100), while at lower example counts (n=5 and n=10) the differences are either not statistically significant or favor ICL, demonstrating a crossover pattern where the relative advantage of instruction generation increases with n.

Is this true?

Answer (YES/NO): NO